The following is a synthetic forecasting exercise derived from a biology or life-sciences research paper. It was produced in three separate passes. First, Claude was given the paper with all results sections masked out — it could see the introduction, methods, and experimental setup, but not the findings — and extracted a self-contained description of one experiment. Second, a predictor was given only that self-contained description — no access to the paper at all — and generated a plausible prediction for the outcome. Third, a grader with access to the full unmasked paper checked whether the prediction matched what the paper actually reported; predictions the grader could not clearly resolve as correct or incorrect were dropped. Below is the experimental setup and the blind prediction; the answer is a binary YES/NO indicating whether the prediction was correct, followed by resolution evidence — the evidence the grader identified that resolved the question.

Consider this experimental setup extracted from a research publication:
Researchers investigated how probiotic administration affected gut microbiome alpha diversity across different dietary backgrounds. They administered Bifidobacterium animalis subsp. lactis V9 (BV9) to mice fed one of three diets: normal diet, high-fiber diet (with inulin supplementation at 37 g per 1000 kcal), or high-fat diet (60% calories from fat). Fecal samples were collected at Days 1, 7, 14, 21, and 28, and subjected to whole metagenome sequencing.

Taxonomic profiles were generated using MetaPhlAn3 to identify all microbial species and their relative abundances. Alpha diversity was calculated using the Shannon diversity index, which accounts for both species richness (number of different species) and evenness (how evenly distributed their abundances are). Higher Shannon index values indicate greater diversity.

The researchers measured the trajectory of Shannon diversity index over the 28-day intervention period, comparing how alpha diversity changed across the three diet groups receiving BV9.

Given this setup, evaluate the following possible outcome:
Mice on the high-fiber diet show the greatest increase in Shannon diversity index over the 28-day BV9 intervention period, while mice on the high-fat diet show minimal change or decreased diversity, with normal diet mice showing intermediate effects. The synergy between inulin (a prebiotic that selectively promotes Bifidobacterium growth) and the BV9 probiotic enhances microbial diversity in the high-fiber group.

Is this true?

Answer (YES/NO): NO